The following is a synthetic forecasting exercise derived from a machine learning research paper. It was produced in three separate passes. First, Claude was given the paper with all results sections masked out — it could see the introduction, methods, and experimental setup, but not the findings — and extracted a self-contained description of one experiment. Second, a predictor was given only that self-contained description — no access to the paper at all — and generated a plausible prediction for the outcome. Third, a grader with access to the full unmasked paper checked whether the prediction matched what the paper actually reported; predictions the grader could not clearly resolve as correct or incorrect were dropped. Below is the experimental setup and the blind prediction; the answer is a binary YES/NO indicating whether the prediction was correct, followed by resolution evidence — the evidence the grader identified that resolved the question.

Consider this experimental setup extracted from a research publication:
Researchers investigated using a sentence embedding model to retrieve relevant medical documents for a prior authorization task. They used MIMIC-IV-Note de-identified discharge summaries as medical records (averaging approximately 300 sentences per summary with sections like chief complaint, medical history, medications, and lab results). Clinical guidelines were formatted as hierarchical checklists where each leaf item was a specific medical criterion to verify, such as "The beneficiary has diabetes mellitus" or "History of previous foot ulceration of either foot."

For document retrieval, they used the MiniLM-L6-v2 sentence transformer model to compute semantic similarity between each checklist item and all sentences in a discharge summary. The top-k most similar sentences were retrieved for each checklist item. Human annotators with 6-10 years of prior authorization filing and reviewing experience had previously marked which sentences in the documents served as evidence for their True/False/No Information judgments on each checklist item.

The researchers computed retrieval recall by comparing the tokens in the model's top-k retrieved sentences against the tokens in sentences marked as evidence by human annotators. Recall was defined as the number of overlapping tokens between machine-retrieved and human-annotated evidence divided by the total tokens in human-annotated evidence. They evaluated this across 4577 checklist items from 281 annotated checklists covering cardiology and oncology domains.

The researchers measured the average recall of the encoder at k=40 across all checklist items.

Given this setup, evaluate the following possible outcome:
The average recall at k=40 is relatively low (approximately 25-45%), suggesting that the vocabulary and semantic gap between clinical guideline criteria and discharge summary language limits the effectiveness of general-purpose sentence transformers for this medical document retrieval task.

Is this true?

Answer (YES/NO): NO